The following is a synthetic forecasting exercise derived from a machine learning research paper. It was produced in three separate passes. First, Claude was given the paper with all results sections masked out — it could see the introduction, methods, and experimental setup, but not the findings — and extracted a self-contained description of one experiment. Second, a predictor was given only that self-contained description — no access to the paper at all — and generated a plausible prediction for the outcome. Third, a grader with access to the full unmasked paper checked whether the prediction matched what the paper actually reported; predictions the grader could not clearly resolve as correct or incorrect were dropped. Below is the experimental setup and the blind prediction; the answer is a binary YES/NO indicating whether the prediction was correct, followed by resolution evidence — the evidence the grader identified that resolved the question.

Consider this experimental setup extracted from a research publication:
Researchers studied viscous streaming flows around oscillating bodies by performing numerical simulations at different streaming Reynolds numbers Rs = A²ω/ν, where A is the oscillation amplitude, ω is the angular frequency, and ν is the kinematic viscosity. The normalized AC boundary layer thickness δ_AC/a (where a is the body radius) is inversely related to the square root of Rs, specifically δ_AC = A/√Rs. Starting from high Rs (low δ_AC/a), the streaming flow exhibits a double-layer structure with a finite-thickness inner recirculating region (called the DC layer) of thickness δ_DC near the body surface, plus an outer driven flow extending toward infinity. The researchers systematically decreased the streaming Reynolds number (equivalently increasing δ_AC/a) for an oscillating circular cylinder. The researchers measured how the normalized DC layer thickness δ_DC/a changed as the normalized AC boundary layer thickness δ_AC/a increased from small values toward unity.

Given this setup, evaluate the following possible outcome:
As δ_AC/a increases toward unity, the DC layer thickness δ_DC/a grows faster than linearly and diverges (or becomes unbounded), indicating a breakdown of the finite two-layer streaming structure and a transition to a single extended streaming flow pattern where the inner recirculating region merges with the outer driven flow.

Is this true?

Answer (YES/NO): YES